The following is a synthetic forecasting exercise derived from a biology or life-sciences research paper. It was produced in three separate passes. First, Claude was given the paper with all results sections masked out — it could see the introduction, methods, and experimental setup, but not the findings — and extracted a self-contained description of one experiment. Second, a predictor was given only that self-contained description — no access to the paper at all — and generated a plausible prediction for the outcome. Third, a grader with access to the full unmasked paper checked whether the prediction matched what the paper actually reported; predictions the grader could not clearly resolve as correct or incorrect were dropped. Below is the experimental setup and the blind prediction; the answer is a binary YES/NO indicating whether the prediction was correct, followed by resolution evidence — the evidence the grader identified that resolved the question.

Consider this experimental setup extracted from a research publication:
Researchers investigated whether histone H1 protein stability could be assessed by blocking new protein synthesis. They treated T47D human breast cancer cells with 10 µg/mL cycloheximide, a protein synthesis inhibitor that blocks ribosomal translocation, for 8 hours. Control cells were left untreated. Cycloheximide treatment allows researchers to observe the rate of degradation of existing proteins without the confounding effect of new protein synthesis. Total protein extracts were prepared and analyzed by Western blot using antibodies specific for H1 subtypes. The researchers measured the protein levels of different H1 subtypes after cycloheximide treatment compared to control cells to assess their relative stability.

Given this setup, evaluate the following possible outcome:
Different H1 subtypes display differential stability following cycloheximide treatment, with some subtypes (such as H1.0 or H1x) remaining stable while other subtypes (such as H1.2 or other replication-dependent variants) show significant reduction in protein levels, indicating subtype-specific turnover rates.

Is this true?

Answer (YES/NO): NO